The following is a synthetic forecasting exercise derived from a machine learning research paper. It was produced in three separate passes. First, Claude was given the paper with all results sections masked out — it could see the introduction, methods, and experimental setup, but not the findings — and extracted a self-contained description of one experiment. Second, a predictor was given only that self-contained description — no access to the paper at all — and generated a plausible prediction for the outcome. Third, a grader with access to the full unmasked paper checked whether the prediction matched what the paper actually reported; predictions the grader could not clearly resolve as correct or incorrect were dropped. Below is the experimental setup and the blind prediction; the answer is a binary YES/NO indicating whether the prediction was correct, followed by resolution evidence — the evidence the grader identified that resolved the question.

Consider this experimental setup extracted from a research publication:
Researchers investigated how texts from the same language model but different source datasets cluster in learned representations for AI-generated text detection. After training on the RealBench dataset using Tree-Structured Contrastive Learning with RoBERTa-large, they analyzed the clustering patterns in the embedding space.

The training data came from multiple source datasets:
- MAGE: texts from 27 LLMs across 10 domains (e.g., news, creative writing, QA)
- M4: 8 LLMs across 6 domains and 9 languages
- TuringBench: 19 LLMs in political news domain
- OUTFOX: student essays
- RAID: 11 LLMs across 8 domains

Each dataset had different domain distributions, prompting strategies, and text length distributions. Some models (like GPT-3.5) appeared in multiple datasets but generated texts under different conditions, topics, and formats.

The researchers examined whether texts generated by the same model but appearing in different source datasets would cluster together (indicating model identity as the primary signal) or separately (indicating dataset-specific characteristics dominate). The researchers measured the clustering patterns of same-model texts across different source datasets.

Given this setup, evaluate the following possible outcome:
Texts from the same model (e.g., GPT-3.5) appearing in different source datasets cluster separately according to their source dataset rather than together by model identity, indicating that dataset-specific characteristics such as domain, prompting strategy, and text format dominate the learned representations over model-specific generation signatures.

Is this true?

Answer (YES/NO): YES